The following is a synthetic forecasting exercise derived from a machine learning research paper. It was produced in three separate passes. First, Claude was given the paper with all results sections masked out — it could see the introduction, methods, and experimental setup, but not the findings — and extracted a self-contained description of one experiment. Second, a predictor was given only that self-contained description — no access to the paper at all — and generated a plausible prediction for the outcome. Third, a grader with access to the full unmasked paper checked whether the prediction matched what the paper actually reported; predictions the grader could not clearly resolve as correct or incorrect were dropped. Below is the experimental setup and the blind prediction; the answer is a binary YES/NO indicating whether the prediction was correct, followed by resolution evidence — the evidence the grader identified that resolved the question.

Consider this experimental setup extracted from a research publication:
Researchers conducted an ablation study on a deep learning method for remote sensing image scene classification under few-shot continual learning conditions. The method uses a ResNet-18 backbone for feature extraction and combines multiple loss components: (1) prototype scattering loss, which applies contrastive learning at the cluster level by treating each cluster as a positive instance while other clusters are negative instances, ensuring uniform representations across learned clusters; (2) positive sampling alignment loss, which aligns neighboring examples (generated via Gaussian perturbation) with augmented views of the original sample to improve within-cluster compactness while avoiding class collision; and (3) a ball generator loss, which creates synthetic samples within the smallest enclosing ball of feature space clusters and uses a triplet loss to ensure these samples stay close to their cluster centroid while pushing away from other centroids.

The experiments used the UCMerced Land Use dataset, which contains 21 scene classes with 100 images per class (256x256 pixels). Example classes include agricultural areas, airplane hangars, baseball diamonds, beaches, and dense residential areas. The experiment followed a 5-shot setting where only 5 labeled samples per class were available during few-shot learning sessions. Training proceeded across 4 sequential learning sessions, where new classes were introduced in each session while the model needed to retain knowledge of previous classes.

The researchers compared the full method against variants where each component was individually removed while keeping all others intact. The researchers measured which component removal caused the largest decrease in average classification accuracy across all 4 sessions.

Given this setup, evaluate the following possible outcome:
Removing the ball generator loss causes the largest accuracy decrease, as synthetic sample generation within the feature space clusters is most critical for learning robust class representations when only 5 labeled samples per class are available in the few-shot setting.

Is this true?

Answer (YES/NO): NO